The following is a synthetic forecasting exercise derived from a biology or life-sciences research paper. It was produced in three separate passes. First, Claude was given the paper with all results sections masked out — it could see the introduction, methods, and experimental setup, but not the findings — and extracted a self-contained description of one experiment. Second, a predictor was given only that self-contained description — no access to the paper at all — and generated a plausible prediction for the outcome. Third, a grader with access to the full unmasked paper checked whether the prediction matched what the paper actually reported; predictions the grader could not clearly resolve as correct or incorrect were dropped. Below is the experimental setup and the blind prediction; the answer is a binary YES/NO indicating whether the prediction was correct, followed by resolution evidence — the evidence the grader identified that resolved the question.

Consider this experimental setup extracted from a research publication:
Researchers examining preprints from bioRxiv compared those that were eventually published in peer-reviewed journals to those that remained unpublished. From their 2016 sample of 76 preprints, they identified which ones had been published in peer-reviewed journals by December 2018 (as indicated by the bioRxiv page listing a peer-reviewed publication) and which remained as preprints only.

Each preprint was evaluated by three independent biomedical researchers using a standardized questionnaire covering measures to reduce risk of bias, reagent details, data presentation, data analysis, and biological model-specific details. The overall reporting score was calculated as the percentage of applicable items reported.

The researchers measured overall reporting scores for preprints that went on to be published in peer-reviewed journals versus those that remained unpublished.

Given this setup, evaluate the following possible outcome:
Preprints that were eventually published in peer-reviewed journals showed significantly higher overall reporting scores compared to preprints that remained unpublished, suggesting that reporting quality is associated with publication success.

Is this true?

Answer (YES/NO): YES